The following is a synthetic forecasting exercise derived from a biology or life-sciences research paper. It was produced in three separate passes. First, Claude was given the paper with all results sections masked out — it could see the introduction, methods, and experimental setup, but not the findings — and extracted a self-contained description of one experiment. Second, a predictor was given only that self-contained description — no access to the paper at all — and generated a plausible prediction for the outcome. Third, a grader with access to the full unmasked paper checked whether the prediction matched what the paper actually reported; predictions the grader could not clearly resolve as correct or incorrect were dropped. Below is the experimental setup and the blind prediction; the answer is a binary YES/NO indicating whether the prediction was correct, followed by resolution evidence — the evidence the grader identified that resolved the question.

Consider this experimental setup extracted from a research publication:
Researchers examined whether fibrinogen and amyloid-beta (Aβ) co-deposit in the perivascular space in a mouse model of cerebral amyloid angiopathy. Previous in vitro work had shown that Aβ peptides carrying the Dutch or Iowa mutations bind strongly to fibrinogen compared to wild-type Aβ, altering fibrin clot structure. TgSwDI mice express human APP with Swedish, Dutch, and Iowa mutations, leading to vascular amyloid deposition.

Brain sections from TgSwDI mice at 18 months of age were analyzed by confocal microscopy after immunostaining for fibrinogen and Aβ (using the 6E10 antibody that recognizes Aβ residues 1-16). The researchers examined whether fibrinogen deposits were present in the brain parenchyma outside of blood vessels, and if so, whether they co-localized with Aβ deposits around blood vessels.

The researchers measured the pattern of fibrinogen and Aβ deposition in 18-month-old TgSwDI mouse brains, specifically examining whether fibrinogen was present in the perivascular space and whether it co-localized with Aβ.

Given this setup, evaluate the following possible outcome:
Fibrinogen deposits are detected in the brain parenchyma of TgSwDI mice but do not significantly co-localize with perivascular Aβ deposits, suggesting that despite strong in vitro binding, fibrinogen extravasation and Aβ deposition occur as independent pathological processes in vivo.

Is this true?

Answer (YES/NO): NO